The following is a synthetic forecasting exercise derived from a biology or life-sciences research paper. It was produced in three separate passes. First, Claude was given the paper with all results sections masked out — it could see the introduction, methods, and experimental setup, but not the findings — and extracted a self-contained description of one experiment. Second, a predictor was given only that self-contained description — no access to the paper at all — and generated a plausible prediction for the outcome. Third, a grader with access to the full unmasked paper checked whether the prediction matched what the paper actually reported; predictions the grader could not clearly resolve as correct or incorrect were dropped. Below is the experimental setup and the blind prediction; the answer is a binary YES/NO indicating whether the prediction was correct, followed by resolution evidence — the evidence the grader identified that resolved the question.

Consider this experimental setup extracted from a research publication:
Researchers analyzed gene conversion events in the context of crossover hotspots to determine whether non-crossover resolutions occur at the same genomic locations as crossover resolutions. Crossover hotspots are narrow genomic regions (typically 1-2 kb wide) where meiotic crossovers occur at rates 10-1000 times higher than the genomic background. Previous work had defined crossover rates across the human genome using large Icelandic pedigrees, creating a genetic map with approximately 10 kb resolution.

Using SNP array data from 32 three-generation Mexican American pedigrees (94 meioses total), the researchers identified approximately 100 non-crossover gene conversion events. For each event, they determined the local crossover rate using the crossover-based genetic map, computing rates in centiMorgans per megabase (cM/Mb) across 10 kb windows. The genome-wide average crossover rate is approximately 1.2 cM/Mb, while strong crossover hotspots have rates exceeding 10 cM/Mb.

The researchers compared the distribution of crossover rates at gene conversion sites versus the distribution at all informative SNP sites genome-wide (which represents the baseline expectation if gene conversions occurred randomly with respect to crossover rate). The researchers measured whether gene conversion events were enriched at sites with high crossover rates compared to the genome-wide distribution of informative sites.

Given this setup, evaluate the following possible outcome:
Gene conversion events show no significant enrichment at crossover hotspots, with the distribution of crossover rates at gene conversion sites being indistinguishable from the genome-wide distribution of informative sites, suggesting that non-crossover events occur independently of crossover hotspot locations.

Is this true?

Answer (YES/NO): NO